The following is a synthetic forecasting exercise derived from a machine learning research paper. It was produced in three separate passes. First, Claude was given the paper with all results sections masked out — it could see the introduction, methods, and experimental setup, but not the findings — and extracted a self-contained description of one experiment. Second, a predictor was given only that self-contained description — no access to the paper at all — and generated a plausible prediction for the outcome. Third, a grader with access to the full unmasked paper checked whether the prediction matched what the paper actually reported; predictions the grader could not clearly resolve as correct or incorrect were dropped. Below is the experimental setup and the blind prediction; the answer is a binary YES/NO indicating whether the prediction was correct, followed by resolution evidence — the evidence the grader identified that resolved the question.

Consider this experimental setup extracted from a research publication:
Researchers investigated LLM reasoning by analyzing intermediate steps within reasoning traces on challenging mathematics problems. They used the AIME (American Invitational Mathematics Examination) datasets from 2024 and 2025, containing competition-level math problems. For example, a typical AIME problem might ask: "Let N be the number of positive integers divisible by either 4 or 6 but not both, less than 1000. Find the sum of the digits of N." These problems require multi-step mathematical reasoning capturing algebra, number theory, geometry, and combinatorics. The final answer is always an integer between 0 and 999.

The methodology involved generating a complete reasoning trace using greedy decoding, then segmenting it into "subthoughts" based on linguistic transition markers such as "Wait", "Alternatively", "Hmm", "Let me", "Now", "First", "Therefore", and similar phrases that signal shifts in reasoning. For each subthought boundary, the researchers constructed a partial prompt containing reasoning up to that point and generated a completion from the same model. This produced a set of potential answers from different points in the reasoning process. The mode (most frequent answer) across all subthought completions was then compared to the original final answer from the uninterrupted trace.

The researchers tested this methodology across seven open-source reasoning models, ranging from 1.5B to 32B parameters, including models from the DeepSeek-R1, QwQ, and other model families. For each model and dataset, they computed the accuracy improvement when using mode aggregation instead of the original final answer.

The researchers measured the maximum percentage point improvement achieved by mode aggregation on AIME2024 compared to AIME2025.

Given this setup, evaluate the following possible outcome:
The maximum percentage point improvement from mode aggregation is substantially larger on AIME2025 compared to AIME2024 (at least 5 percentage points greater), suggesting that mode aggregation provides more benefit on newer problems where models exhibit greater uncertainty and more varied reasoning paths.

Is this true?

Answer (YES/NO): NO